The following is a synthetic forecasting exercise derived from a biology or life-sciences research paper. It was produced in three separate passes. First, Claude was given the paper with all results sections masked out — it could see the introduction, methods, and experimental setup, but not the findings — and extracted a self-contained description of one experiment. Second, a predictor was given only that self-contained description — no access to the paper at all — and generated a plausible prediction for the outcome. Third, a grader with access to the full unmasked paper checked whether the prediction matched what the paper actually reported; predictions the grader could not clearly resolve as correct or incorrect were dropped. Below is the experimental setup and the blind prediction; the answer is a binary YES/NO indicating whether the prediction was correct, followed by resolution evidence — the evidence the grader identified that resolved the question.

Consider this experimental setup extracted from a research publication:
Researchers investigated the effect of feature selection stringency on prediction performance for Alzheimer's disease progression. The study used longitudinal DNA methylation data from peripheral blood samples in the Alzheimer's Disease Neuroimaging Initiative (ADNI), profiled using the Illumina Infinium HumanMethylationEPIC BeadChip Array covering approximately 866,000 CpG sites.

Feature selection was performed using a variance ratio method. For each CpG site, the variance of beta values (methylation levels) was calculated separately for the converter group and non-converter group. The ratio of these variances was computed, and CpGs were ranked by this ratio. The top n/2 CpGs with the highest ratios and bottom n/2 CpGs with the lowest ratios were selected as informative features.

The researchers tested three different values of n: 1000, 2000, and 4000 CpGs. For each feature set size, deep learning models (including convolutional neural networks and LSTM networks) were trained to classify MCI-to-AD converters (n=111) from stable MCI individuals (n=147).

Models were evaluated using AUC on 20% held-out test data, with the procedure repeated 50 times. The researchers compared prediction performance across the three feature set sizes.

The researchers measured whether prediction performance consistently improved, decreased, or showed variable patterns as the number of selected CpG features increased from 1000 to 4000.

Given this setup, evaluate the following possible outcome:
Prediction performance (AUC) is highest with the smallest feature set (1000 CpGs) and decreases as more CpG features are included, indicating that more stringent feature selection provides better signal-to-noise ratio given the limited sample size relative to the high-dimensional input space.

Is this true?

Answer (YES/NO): NO